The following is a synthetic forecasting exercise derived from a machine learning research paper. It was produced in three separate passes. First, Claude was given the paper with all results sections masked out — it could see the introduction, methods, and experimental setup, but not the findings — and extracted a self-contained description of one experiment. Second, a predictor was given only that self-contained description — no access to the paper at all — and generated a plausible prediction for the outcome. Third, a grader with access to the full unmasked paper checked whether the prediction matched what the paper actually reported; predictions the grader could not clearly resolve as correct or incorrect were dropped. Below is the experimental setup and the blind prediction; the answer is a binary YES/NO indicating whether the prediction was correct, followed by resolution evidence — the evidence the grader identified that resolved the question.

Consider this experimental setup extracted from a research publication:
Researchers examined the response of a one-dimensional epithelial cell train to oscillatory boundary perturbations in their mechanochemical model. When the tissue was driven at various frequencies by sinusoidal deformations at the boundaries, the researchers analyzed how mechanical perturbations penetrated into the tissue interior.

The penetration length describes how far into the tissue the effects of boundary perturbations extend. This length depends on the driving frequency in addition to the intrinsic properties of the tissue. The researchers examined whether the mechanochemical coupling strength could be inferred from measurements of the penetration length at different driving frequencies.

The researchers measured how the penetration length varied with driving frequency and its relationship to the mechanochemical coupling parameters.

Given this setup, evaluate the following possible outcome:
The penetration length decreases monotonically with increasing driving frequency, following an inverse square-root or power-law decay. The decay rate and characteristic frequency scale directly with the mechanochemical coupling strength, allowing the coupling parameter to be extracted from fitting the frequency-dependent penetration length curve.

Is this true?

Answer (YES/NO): NO